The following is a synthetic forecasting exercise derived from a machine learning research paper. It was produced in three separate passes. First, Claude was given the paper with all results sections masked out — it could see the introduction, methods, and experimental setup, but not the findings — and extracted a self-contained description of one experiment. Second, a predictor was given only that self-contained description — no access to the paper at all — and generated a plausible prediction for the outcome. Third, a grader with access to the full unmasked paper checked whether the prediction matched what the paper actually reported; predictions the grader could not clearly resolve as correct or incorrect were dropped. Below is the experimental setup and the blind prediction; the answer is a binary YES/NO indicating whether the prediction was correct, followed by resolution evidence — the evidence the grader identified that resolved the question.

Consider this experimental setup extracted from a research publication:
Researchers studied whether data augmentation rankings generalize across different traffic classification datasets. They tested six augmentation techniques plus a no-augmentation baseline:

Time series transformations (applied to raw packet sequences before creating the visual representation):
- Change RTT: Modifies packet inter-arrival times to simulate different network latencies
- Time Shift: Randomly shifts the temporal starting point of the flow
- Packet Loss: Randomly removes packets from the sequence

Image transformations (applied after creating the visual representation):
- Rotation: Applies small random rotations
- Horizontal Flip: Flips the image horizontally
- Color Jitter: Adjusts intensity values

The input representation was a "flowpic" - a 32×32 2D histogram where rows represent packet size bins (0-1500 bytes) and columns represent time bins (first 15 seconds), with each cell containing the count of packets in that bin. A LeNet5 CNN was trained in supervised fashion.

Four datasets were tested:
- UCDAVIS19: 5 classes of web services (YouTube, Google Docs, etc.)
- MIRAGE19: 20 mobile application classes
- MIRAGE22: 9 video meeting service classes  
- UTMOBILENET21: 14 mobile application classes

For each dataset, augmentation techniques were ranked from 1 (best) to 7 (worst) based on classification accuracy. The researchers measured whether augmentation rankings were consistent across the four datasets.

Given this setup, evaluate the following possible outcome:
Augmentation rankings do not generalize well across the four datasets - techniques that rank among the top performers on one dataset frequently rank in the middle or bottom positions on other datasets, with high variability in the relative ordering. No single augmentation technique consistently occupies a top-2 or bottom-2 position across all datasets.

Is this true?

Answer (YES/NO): NO